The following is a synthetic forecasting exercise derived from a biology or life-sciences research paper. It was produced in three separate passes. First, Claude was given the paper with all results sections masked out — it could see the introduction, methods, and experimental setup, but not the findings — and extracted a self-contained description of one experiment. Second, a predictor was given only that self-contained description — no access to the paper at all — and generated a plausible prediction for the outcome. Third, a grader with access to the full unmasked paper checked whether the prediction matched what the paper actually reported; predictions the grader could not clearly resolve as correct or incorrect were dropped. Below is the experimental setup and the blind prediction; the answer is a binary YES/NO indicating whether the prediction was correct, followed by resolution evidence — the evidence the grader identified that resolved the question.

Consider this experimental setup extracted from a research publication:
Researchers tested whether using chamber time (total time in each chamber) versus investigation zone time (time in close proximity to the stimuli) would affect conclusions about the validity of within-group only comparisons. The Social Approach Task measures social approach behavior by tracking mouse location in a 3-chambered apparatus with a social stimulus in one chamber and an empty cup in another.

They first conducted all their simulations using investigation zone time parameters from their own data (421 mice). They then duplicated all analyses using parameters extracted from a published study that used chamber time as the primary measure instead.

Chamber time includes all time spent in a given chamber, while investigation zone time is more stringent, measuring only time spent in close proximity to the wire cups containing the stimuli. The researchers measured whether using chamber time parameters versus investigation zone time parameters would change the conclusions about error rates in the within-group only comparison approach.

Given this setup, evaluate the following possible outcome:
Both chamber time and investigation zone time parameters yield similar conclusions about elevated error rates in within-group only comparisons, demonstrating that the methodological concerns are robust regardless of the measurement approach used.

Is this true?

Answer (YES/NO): YES